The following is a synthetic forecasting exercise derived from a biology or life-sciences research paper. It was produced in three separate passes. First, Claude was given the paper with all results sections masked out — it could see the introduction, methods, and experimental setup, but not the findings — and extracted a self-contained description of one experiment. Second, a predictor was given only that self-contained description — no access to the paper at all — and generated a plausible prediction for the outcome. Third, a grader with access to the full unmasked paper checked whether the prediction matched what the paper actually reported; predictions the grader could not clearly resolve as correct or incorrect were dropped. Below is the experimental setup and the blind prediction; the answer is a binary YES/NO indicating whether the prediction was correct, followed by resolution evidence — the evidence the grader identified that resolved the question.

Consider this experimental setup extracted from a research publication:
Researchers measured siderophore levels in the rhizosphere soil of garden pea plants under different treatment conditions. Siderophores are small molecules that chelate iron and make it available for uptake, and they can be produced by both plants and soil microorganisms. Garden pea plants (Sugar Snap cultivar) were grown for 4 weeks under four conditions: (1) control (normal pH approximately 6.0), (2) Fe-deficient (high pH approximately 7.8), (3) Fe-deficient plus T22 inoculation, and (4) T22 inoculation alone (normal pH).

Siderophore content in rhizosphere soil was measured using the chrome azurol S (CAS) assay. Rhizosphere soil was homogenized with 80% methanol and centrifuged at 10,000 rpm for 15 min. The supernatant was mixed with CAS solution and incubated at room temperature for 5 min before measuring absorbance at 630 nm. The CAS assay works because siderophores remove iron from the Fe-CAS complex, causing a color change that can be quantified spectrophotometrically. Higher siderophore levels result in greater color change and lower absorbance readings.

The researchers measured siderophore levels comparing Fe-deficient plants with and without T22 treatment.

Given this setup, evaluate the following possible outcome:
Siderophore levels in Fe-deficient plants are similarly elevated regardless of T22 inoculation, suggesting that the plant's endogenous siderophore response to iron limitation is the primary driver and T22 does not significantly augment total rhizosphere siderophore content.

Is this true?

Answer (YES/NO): NO